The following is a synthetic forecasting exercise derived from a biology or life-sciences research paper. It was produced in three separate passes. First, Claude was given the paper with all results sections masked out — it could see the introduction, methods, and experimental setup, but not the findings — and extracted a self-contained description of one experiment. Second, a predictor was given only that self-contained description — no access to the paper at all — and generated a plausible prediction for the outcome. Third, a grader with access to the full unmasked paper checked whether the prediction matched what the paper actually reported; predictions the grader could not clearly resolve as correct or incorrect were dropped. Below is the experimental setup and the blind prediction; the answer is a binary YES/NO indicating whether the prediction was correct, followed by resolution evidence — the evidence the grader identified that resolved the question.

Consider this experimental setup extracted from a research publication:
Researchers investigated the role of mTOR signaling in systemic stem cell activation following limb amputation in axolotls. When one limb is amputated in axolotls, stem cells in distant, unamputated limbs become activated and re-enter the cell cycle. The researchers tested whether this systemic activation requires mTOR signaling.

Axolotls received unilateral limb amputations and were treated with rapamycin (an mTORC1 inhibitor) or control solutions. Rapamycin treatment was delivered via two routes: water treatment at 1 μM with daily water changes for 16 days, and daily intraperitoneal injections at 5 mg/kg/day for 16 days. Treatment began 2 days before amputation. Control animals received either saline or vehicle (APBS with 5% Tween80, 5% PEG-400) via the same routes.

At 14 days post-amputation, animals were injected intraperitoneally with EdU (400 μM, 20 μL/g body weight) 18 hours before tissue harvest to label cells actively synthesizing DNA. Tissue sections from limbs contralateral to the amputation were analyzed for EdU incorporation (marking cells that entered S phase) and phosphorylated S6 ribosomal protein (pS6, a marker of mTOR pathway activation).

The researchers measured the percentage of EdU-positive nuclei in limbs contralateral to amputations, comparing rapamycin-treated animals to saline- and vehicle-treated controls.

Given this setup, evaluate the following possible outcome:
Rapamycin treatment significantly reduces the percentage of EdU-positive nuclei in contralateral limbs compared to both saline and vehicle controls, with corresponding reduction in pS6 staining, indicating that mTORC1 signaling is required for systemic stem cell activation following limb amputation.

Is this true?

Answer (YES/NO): YES